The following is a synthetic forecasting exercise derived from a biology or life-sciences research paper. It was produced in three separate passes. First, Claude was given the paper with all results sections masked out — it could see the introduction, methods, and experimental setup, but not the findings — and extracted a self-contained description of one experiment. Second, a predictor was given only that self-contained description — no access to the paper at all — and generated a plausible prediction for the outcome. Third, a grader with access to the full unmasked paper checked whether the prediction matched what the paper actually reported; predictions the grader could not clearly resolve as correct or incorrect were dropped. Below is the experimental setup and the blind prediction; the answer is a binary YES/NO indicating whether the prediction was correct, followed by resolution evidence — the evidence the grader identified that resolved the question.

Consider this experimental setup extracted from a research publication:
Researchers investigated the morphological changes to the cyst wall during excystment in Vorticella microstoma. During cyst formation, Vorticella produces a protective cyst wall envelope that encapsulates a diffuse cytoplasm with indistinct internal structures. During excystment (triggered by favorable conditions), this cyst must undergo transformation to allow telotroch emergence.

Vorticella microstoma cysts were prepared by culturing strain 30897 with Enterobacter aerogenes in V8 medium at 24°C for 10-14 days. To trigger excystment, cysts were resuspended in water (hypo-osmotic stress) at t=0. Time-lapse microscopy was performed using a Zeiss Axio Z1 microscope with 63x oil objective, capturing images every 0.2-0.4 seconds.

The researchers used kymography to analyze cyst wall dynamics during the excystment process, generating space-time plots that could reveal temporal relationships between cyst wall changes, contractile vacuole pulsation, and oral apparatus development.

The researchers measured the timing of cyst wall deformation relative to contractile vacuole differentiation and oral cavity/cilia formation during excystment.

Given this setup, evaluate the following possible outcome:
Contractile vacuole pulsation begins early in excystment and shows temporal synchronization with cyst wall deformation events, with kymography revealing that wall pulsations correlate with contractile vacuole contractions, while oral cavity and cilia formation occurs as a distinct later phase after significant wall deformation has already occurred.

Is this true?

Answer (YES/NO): NO